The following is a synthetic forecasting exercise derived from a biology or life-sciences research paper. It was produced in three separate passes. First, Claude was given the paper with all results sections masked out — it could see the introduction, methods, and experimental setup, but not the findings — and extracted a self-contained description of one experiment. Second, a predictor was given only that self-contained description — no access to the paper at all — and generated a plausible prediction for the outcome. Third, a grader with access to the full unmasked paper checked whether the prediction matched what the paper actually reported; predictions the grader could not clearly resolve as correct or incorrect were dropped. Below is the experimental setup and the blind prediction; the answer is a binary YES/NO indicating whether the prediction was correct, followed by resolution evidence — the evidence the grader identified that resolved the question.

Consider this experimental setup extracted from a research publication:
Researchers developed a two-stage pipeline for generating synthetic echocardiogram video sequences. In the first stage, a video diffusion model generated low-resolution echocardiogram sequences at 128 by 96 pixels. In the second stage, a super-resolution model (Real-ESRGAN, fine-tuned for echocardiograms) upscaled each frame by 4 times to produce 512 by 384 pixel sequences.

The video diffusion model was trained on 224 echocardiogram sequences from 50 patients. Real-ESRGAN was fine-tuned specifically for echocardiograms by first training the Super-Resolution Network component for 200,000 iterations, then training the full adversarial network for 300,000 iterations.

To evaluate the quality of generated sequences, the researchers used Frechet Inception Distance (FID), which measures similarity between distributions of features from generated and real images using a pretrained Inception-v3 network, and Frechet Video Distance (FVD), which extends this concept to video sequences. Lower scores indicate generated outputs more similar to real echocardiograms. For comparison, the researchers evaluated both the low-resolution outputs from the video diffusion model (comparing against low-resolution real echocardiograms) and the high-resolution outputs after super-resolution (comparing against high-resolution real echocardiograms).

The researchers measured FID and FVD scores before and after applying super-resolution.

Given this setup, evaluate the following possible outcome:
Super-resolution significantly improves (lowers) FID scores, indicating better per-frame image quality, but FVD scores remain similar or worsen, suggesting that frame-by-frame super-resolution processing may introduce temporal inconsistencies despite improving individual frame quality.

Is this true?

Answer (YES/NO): NO